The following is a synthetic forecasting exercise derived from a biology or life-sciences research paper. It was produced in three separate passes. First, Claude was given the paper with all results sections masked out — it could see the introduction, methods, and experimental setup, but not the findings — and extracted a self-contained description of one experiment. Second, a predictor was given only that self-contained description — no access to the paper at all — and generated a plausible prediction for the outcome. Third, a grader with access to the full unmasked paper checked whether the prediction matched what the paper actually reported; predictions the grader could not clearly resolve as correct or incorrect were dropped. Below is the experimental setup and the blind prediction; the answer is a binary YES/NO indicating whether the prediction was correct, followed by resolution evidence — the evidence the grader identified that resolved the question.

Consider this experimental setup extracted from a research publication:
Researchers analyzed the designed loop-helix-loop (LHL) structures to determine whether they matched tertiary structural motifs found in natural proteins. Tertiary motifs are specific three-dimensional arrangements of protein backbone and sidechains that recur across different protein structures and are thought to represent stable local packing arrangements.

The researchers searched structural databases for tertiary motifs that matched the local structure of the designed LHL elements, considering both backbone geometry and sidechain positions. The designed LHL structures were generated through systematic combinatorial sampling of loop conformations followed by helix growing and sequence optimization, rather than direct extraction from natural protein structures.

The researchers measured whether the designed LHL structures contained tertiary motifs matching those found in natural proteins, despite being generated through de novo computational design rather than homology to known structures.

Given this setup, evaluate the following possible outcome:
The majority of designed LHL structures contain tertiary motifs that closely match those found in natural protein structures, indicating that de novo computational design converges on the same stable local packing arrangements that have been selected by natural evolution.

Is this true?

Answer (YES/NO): YES